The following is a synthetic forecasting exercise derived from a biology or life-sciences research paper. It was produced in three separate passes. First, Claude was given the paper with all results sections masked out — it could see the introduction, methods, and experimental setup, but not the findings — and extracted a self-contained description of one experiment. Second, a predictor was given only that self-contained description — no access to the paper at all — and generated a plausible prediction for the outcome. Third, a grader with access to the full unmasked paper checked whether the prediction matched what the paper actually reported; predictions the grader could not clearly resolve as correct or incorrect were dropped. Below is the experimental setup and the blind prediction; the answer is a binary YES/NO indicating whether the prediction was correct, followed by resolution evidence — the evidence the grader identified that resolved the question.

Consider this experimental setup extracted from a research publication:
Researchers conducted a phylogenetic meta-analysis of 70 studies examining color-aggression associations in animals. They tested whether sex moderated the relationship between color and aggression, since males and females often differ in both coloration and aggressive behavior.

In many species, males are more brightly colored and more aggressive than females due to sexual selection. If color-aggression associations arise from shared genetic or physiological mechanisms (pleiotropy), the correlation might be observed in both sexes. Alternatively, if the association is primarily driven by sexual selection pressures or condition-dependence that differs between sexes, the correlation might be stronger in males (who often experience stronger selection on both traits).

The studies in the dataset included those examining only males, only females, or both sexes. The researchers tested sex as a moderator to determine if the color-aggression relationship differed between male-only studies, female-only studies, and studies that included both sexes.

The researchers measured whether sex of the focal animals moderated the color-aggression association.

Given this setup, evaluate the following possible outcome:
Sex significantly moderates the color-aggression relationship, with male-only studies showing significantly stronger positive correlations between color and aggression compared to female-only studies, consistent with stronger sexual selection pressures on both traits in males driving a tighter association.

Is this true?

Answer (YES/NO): NO